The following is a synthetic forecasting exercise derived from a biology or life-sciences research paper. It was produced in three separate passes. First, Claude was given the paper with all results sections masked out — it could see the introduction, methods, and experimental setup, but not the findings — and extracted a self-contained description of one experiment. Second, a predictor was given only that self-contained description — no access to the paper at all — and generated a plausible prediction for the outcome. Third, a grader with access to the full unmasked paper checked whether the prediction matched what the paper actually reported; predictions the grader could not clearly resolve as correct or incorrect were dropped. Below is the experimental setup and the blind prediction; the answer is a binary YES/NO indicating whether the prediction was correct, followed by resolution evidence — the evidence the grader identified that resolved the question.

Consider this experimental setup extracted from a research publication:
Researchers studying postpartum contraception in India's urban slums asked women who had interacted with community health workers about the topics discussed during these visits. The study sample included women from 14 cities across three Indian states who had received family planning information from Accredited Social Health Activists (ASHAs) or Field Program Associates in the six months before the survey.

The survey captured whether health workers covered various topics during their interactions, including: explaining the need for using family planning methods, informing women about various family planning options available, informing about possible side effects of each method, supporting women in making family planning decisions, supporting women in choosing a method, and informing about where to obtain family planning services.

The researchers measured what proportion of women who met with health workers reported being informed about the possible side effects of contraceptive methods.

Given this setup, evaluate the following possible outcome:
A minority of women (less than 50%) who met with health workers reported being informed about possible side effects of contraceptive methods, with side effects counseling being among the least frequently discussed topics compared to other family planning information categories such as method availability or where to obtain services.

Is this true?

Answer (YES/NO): NO